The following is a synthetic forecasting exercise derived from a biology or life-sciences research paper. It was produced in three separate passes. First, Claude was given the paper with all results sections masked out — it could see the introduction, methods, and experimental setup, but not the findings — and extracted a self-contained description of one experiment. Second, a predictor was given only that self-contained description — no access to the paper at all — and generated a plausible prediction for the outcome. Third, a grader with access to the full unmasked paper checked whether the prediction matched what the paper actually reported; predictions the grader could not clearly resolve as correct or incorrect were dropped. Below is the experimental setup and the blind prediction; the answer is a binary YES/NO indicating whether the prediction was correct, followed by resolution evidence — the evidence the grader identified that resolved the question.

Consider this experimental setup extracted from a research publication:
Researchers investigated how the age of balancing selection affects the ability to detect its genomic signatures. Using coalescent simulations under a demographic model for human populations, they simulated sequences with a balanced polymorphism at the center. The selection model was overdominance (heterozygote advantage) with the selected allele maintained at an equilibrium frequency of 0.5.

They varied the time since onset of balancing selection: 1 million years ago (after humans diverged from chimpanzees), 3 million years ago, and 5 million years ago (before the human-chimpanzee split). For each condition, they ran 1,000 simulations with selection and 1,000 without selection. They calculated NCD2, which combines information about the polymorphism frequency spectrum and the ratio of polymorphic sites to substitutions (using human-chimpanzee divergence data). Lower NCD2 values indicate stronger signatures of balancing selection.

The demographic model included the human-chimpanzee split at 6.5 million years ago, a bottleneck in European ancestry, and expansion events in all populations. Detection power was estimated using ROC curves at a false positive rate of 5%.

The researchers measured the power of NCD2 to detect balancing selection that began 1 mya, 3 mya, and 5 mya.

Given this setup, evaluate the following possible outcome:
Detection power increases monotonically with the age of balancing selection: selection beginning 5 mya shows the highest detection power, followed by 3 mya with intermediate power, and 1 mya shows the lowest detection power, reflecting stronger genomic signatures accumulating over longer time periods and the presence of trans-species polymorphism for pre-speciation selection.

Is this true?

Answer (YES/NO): YES